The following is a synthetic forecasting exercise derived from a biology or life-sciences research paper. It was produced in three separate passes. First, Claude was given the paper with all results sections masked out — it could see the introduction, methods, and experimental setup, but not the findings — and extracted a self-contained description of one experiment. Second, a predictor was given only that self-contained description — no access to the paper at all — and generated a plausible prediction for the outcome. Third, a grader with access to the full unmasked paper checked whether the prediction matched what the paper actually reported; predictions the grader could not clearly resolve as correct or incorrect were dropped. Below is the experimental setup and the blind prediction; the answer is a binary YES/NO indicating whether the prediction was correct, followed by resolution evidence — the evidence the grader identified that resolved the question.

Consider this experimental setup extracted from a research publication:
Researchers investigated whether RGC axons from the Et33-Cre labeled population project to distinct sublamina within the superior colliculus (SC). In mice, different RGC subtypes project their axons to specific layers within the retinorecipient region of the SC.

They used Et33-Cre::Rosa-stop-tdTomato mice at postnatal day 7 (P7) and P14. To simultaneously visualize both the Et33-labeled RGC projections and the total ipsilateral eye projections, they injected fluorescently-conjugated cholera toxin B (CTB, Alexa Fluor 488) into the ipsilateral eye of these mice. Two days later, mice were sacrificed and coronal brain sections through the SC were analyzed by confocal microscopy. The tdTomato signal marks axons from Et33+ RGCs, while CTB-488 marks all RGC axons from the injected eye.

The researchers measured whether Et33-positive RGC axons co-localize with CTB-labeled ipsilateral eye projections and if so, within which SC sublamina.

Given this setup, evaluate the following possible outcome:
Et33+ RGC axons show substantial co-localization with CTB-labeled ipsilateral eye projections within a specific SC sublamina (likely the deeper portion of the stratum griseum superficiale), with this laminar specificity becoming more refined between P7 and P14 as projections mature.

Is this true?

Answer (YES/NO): NO